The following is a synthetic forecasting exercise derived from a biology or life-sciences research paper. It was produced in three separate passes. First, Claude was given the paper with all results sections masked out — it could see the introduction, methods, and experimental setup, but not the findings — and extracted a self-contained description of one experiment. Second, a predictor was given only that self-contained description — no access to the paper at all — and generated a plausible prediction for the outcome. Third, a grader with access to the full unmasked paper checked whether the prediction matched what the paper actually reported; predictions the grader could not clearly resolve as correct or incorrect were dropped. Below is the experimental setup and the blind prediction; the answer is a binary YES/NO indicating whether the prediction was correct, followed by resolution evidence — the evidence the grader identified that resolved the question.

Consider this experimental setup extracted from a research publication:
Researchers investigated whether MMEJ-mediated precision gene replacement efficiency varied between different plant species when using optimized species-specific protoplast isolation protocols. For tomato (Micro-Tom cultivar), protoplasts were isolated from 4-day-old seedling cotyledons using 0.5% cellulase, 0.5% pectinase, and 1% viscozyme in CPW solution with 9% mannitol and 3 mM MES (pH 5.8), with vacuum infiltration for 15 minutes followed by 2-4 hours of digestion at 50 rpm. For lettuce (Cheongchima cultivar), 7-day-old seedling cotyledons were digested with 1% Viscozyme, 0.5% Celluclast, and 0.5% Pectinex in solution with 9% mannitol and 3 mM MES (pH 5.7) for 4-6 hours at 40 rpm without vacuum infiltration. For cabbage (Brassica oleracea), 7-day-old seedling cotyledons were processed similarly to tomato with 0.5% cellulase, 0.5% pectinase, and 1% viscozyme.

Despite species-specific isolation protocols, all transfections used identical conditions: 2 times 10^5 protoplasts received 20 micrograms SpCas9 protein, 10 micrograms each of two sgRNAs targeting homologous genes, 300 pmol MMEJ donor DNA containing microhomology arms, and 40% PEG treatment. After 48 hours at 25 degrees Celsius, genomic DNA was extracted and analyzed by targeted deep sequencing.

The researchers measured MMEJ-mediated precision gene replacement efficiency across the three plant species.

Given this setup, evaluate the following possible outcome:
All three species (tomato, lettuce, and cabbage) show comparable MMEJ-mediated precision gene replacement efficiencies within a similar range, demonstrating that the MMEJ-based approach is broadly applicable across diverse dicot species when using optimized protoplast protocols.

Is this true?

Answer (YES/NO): NO